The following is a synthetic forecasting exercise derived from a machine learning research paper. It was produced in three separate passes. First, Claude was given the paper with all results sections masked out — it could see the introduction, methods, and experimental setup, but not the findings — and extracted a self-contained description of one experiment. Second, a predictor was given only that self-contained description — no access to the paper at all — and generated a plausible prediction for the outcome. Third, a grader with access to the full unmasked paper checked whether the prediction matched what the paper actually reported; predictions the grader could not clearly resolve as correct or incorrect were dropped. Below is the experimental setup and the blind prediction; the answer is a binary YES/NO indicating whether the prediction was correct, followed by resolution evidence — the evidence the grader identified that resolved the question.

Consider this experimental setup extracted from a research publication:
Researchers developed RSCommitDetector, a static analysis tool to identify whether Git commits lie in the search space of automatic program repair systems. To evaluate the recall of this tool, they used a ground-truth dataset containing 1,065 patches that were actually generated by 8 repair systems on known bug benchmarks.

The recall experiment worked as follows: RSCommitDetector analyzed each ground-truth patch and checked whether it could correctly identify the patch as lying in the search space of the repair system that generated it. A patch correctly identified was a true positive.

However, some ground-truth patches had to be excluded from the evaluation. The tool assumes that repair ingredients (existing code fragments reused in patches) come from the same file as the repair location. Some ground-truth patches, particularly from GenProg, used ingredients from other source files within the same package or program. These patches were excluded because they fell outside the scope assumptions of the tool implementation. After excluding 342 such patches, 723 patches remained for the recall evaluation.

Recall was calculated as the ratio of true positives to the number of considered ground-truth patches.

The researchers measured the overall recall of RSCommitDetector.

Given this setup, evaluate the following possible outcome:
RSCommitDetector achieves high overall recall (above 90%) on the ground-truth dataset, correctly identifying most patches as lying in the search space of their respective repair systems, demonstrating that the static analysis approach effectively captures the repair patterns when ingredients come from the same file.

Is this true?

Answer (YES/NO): YES